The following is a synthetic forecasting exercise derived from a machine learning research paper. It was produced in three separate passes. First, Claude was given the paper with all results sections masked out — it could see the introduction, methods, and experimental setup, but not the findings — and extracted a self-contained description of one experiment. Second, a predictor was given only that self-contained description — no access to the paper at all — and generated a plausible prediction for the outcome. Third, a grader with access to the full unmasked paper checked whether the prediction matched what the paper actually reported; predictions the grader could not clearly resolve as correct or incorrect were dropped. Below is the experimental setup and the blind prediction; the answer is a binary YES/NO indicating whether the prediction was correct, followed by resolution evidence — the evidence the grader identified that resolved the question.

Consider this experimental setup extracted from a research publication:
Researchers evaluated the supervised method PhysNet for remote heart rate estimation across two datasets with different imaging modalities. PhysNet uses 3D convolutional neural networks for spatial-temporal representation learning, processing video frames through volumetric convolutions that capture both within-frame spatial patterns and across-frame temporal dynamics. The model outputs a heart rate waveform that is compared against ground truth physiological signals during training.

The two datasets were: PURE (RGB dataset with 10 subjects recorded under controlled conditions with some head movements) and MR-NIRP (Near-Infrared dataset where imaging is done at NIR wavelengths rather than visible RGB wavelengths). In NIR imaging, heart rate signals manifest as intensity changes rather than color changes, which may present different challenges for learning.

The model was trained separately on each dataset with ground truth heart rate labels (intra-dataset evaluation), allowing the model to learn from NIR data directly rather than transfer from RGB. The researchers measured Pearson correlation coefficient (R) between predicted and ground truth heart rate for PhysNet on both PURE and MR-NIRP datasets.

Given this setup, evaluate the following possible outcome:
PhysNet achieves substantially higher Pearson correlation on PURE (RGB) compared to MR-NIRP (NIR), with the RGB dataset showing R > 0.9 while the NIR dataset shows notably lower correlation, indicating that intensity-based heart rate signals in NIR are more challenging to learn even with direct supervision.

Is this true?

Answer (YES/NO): YES